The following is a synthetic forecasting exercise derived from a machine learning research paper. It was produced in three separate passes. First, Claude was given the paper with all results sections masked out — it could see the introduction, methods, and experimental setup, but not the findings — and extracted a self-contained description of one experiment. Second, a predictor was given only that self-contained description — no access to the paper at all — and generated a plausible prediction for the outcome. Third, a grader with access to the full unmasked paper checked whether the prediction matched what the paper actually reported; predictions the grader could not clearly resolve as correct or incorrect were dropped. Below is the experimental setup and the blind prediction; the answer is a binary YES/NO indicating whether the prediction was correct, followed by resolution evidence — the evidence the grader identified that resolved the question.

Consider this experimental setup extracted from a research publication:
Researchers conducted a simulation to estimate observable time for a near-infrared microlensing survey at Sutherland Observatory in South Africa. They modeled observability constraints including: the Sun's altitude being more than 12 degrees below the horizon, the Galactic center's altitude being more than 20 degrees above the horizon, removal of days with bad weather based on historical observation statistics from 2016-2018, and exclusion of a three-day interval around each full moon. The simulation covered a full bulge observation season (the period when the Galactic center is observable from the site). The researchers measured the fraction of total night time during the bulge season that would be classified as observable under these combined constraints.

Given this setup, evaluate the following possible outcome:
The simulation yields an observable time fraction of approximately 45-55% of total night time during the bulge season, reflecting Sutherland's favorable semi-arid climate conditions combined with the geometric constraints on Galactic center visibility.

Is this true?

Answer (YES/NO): NO